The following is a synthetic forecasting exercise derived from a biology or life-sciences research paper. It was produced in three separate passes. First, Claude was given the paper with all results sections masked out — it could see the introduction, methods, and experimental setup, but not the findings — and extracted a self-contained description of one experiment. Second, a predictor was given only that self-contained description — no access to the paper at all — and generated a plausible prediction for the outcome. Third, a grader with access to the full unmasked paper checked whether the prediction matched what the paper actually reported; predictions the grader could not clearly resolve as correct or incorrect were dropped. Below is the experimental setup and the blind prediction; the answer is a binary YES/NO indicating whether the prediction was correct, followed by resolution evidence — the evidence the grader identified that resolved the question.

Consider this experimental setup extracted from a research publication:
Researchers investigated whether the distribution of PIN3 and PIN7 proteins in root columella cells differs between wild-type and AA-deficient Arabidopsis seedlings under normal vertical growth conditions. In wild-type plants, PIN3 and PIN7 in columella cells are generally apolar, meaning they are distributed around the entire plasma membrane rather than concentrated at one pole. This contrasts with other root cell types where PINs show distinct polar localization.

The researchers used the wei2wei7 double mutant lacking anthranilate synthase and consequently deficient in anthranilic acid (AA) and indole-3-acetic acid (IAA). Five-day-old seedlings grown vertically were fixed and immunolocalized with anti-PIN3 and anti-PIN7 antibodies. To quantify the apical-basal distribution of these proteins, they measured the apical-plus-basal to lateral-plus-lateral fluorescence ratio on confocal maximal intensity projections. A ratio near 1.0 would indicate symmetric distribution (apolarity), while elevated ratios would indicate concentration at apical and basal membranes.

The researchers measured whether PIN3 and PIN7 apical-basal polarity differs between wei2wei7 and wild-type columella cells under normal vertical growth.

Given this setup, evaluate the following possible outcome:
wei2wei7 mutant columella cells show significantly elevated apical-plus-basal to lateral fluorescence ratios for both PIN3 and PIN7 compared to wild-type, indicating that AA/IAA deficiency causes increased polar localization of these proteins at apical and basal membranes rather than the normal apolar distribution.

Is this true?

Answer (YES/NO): NO